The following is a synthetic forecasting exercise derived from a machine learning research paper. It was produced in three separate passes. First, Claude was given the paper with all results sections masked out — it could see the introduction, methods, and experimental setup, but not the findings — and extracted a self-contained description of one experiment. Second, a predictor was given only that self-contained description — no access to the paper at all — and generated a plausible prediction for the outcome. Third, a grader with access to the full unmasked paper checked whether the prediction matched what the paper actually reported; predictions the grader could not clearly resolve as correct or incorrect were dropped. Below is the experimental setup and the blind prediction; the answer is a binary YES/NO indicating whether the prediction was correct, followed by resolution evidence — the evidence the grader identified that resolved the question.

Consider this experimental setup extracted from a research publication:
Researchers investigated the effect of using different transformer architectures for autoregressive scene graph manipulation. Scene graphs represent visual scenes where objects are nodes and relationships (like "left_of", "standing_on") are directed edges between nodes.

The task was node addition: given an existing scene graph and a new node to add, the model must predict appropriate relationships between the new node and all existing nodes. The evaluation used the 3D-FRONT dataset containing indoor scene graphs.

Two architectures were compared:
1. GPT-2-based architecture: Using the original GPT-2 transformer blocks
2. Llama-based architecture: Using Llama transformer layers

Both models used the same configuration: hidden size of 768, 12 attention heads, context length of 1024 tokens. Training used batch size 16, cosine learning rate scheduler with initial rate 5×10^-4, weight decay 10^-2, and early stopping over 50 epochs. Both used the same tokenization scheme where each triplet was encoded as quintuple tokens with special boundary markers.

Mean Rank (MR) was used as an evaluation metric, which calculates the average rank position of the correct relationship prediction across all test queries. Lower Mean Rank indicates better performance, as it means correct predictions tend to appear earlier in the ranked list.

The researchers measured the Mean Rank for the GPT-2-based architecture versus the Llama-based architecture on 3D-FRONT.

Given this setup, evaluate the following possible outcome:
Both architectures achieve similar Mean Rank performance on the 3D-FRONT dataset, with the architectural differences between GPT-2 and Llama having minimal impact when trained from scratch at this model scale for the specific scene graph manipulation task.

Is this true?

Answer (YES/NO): NO